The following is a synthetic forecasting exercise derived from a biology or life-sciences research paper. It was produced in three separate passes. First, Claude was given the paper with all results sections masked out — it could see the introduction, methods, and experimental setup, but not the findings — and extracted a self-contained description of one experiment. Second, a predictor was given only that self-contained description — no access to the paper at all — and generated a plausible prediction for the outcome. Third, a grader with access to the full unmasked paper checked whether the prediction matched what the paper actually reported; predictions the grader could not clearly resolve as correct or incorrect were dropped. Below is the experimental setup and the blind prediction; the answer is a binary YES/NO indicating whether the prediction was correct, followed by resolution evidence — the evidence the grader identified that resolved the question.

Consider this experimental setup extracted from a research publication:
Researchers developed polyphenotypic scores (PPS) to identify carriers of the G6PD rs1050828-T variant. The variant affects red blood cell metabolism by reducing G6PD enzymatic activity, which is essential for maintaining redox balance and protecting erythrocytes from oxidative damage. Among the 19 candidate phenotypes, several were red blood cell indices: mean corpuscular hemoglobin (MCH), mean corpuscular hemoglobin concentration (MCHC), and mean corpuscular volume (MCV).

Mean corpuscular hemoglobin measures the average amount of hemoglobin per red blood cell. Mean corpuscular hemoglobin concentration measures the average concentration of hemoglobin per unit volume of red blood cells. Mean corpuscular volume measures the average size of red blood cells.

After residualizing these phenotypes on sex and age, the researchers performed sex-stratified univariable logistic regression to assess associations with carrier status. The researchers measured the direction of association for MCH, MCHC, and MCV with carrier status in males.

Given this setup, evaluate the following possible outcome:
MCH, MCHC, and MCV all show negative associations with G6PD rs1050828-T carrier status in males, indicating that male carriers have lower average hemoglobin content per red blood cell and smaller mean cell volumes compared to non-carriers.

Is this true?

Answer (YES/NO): NO